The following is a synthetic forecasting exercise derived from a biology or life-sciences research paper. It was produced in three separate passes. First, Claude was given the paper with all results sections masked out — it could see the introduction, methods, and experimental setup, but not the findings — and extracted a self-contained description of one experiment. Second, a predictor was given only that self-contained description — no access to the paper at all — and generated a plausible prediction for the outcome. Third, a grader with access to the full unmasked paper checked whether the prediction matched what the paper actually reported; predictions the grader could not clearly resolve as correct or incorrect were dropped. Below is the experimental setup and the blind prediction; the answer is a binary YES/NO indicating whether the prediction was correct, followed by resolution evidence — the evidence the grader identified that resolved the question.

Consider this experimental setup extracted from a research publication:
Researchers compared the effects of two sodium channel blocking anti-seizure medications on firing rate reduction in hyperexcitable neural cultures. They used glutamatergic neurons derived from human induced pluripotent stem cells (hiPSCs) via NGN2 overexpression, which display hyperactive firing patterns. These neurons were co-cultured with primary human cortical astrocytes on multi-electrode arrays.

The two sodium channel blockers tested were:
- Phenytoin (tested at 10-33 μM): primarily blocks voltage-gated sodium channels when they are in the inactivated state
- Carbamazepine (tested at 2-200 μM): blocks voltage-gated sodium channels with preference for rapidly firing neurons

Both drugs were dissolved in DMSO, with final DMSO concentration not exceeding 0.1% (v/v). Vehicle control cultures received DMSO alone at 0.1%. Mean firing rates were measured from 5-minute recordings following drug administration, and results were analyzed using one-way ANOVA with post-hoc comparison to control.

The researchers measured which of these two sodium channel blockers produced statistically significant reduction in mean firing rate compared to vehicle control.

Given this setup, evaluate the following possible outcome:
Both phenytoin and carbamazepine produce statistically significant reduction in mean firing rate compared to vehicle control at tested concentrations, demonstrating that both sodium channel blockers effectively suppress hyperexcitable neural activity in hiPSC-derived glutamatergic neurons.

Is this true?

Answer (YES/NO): NO